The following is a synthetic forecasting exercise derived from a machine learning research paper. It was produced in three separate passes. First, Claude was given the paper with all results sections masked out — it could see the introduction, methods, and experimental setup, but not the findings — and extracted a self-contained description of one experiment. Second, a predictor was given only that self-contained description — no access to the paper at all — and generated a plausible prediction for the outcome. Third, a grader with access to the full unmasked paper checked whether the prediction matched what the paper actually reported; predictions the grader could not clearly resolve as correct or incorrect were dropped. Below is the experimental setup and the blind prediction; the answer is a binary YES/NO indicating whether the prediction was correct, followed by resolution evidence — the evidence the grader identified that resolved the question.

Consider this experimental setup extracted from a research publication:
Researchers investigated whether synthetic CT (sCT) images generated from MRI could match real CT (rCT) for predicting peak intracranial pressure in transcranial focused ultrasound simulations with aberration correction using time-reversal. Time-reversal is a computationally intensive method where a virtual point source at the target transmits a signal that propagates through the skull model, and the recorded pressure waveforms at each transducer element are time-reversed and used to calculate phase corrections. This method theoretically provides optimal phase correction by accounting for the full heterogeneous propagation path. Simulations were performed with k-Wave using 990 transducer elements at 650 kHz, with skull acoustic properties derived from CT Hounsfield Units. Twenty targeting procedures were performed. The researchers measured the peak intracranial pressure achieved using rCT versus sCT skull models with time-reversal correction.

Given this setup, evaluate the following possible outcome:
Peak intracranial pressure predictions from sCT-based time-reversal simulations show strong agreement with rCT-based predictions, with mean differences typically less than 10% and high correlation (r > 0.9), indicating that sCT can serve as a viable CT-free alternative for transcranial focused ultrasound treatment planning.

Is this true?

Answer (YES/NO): NO